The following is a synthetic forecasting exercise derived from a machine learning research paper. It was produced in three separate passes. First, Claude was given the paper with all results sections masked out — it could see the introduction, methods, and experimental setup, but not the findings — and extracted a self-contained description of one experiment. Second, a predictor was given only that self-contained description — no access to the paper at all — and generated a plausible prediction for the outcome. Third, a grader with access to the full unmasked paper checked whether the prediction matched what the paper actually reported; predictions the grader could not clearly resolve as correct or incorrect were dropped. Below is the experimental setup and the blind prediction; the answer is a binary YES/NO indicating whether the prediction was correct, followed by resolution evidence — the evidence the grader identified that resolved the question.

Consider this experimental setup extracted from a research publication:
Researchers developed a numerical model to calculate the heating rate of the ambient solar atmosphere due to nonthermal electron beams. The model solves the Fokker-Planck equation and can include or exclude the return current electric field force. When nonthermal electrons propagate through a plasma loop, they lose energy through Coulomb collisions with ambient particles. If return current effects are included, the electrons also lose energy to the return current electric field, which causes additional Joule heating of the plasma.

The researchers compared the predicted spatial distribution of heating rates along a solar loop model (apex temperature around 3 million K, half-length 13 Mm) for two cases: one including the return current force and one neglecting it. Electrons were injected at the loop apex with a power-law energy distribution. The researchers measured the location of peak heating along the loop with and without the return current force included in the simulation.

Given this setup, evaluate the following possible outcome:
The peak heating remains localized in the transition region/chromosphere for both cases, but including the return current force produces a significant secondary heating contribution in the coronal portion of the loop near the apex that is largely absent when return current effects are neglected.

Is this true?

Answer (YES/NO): YES